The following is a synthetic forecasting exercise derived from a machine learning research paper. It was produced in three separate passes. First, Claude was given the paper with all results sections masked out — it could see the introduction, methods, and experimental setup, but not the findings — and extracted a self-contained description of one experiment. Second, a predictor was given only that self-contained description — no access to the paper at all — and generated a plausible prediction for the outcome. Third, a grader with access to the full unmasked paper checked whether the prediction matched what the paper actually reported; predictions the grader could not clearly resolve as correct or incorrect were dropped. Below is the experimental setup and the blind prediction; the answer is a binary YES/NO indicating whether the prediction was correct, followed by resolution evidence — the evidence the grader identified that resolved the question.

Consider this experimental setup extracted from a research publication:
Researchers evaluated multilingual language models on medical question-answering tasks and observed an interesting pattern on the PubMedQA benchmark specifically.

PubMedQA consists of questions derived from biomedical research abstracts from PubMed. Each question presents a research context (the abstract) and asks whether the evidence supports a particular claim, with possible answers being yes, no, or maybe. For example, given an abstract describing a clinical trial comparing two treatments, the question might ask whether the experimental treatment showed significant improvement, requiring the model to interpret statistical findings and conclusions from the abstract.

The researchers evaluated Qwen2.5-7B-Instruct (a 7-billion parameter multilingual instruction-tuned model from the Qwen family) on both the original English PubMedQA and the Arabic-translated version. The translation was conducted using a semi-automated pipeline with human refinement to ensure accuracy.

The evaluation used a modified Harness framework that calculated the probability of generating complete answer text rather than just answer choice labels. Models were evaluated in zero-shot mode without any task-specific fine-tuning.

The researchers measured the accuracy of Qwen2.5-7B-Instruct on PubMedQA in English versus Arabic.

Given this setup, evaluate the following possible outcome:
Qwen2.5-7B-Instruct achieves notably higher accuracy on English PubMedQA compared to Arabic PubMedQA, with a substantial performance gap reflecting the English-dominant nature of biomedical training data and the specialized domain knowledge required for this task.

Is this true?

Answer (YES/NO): NO